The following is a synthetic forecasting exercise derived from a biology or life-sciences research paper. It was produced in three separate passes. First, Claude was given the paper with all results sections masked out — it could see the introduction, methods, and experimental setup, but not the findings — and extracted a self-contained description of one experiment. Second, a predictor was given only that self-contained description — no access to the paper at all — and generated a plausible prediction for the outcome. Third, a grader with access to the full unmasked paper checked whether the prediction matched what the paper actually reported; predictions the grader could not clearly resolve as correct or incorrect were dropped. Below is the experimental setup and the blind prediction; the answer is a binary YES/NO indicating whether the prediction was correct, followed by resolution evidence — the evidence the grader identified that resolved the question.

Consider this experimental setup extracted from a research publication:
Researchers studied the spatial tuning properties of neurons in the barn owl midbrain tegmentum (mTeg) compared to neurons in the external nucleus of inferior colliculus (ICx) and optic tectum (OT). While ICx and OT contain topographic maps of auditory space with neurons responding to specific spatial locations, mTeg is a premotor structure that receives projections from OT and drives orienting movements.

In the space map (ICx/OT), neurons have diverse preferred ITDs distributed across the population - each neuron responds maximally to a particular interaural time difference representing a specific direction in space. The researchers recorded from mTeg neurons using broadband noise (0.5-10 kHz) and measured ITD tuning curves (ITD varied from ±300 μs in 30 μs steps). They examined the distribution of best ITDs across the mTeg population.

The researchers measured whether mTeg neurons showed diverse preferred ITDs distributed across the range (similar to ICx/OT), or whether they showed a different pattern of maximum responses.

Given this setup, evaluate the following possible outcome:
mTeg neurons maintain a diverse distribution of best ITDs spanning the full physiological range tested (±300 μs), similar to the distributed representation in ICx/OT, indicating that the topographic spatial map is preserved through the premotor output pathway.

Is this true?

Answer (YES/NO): NO